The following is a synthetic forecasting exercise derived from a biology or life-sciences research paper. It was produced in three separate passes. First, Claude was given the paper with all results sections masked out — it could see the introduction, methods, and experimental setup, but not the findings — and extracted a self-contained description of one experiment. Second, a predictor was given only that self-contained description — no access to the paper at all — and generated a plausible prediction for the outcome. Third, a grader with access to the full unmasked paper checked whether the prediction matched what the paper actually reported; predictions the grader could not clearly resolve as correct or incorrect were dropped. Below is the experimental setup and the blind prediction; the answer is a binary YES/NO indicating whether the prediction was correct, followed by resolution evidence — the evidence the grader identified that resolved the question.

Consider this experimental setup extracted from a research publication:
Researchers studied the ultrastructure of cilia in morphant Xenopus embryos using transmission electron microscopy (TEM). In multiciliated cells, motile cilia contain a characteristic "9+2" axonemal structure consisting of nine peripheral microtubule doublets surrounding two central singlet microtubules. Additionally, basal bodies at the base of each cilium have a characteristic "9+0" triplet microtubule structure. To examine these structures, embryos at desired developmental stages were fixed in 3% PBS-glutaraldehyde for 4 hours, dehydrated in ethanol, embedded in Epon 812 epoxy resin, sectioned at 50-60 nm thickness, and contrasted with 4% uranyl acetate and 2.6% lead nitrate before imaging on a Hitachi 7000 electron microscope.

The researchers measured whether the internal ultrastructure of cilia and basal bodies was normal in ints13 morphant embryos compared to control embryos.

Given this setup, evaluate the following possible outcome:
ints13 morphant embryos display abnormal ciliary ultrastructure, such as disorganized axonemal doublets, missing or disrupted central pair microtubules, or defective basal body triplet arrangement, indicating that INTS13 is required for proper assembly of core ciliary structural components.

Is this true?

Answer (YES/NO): NO